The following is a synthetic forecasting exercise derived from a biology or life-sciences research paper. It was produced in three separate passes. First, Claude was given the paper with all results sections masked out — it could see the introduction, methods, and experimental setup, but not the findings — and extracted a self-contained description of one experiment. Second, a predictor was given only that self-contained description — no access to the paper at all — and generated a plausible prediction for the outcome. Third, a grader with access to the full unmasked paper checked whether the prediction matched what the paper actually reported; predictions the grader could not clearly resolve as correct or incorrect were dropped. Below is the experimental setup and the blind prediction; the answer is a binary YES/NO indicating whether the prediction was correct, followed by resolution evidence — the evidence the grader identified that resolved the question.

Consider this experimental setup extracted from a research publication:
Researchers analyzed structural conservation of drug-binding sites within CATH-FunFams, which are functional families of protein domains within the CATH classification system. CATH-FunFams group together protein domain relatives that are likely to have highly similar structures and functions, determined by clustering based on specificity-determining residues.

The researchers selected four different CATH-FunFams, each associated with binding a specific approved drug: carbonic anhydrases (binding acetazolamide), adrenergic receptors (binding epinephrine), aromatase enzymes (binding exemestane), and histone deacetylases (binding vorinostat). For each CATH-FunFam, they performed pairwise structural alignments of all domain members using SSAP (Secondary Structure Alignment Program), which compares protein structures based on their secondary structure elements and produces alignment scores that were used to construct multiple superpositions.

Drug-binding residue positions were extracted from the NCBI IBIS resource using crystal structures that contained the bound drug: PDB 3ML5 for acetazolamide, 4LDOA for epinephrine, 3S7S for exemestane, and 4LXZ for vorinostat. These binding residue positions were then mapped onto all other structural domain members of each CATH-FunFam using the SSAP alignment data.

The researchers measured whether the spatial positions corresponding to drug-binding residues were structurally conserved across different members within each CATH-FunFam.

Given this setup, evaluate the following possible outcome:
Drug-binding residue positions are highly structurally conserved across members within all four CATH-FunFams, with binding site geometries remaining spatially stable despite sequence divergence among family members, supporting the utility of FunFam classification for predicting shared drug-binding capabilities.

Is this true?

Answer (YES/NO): YES